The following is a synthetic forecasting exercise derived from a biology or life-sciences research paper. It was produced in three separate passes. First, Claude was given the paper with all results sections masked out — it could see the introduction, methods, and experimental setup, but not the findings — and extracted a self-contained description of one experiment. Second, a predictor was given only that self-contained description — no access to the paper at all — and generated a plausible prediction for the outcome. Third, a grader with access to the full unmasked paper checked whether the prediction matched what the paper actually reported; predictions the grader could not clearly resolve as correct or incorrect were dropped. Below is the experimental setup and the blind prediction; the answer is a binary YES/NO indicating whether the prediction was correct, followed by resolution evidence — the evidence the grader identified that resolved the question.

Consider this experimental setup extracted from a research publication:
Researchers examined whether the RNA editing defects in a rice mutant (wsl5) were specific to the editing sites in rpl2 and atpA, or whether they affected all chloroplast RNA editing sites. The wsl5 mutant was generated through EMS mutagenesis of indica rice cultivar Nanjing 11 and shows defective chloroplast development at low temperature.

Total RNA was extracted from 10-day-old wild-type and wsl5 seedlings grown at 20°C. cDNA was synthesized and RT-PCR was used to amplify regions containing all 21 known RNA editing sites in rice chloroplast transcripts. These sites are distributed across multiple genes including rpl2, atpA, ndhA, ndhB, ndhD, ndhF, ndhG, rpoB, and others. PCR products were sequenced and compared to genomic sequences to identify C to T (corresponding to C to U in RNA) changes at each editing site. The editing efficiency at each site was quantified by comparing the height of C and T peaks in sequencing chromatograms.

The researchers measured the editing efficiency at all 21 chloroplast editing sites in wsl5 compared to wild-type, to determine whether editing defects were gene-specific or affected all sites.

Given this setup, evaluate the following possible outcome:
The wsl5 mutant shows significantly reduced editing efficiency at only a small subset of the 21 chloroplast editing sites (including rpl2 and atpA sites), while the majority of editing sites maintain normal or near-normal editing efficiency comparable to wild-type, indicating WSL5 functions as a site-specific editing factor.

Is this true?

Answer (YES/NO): YES